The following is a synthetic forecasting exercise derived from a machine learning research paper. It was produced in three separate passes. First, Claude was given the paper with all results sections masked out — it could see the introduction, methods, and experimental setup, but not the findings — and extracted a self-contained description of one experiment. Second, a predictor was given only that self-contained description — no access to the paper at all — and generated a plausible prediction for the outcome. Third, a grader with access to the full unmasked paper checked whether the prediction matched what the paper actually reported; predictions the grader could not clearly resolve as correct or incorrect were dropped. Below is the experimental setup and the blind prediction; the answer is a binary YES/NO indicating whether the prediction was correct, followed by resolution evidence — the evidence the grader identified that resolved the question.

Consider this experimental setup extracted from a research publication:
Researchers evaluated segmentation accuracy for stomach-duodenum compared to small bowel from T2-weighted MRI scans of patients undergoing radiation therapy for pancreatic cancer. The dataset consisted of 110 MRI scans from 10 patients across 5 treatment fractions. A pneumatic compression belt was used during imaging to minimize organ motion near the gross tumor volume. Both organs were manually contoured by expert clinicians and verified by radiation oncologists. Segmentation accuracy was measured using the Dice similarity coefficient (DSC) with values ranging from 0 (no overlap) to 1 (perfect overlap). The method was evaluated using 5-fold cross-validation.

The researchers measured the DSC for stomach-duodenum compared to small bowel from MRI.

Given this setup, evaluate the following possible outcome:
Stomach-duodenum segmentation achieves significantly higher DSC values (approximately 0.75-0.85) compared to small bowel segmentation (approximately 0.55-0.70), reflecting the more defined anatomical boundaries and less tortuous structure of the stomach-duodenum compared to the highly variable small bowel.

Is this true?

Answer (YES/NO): NO